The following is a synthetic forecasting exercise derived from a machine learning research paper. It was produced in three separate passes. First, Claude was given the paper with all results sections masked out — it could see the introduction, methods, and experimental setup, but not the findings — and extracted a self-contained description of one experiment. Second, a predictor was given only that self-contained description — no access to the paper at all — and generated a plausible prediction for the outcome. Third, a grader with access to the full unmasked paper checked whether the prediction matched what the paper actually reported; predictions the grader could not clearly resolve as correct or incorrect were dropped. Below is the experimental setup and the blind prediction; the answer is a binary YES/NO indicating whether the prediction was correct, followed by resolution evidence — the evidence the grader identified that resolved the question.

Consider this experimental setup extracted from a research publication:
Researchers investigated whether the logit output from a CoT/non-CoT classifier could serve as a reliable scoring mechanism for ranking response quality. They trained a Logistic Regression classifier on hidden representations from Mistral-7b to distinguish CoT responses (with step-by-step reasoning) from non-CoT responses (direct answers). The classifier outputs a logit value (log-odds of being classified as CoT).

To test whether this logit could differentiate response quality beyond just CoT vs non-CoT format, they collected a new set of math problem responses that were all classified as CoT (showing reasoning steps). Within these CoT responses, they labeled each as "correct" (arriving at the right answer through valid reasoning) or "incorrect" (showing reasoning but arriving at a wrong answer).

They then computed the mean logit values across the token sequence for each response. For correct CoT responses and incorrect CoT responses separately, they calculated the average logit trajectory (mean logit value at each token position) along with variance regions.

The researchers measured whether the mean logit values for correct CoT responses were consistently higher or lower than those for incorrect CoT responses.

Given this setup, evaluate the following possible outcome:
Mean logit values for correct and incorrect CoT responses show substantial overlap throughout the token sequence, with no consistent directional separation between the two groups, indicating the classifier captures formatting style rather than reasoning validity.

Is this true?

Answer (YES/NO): NO